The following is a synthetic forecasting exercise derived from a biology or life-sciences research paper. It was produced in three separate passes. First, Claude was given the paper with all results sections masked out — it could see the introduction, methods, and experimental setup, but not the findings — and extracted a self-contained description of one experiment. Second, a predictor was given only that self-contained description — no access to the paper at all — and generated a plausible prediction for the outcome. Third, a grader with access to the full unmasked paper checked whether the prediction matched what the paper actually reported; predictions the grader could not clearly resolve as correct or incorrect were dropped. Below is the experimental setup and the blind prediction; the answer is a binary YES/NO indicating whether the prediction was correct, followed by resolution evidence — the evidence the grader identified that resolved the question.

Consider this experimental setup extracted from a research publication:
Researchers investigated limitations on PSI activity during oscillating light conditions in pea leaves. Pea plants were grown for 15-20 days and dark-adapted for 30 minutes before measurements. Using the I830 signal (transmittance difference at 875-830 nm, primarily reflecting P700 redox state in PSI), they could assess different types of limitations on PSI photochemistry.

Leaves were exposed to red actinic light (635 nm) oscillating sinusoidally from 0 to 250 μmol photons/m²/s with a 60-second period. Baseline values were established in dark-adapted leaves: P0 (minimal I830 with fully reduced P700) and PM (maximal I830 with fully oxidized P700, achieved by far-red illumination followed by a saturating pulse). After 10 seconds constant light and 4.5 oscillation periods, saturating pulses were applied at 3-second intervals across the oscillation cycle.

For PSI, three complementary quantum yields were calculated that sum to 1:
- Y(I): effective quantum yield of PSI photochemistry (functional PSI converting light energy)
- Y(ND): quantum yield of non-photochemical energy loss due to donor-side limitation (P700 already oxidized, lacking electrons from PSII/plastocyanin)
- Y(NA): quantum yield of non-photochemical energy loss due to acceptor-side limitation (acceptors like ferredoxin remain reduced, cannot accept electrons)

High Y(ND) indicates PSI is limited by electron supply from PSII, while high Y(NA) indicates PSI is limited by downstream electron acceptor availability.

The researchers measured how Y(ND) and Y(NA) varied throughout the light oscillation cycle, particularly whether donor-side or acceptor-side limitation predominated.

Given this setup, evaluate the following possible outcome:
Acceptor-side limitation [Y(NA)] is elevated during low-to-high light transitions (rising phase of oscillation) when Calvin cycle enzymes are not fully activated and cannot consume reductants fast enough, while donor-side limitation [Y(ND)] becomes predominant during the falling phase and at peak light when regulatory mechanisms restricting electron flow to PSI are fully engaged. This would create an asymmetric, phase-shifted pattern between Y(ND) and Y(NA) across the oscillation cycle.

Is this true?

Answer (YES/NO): NO